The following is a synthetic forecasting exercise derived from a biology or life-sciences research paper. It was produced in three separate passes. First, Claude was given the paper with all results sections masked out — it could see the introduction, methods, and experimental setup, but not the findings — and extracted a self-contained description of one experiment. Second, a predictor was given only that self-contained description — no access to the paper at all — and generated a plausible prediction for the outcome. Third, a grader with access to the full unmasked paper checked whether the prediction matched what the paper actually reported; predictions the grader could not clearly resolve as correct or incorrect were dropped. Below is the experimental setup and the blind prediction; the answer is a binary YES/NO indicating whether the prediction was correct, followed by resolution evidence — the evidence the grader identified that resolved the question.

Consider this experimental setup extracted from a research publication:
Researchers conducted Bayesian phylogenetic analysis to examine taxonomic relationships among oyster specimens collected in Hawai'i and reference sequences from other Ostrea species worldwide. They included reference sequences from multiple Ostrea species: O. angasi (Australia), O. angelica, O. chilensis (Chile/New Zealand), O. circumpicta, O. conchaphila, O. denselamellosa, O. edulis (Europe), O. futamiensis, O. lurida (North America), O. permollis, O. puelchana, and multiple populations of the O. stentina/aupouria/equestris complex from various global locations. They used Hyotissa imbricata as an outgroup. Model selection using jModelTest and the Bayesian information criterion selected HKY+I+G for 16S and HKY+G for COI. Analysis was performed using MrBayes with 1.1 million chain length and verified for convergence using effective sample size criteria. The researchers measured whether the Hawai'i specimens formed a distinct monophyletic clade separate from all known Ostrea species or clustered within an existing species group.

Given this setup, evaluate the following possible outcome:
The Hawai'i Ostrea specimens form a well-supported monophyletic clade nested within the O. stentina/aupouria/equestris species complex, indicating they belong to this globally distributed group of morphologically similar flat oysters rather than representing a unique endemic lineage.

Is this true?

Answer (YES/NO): YES